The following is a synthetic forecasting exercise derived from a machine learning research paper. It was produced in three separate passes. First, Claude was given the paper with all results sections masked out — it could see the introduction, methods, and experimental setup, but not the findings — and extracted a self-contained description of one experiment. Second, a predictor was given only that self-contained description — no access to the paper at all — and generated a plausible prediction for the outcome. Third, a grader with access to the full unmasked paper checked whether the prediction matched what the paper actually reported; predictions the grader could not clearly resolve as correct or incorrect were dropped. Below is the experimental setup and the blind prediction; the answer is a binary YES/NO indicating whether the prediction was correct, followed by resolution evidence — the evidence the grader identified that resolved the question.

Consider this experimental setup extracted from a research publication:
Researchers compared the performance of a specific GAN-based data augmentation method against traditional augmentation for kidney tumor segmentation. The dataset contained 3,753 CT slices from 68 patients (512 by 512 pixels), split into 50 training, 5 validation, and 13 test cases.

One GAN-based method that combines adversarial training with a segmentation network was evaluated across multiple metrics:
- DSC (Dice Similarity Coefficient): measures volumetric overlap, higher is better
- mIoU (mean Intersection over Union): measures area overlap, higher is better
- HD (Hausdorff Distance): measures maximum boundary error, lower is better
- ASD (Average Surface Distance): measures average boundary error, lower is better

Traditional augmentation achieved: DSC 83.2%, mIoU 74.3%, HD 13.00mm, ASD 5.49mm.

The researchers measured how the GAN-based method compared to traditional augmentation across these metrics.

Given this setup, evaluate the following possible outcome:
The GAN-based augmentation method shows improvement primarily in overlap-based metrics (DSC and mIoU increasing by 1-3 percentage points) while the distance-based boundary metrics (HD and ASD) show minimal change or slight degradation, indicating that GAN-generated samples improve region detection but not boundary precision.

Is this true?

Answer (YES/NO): NO